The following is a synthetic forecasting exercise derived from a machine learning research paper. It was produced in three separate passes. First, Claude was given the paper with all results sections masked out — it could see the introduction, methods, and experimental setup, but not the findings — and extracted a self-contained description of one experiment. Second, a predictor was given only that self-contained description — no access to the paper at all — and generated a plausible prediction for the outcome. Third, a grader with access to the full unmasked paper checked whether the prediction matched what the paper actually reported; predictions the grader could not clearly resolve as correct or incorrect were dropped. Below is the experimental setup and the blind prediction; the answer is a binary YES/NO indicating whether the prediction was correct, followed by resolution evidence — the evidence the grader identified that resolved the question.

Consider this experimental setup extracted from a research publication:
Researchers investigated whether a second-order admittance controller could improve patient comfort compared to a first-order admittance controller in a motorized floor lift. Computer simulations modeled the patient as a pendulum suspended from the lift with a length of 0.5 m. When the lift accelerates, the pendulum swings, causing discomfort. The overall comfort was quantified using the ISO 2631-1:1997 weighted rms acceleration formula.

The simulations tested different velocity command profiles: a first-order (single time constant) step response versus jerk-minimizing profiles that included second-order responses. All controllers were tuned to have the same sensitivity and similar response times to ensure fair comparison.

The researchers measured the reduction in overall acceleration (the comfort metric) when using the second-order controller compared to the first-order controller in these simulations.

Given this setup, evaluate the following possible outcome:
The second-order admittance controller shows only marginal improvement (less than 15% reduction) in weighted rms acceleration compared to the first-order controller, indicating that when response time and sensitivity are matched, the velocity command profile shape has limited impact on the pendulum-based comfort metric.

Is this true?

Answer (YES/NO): YES